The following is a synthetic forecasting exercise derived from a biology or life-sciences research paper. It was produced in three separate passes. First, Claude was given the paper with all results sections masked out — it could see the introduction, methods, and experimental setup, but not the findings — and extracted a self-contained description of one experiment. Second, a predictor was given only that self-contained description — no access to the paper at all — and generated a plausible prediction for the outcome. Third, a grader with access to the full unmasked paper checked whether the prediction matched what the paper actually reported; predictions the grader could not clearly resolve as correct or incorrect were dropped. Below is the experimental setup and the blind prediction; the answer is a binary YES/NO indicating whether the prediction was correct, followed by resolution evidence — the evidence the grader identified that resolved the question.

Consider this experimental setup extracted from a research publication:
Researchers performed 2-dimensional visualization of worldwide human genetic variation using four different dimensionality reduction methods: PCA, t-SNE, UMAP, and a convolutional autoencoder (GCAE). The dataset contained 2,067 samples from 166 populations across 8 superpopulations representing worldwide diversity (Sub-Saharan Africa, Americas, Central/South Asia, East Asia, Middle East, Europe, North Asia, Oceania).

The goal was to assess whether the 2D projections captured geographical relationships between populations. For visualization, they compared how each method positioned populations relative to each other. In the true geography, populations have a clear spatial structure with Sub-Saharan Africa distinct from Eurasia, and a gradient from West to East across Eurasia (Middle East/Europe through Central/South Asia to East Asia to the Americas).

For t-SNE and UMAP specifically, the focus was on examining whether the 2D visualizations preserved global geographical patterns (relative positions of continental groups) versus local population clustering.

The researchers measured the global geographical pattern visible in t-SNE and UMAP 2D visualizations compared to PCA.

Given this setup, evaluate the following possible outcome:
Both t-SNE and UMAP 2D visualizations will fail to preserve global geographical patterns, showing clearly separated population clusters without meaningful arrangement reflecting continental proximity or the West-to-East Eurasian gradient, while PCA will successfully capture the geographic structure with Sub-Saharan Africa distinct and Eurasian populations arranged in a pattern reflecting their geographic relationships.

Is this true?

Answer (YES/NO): YES